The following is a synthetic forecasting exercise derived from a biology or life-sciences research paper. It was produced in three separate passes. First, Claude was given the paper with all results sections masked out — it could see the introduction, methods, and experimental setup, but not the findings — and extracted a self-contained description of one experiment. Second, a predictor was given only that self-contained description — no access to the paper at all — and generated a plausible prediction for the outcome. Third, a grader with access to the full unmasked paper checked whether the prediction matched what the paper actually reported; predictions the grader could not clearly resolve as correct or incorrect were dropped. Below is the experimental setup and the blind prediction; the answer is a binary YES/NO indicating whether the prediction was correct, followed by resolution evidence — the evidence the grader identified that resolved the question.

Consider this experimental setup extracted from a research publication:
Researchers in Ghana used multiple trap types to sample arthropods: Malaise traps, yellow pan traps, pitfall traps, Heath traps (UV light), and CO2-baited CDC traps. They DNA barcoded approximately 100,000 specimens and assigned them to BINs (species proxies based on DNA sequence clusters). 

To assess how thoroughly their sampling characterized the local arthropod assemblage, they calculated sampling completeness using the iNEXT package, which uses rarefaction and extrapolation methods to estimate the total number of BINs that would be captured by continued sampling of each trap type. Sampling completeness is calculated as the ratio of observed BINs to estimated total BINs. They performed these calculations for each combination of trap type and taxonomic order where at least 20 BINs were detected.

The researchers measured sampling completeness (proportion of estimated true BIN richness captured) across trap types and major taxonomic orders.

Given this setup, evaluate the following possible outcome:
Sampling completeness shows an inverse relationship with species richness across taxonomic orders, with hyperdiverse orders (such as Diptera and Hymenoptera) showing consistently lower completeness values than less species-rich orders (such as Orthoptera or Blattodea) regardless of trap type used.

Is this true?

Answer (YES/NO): NO